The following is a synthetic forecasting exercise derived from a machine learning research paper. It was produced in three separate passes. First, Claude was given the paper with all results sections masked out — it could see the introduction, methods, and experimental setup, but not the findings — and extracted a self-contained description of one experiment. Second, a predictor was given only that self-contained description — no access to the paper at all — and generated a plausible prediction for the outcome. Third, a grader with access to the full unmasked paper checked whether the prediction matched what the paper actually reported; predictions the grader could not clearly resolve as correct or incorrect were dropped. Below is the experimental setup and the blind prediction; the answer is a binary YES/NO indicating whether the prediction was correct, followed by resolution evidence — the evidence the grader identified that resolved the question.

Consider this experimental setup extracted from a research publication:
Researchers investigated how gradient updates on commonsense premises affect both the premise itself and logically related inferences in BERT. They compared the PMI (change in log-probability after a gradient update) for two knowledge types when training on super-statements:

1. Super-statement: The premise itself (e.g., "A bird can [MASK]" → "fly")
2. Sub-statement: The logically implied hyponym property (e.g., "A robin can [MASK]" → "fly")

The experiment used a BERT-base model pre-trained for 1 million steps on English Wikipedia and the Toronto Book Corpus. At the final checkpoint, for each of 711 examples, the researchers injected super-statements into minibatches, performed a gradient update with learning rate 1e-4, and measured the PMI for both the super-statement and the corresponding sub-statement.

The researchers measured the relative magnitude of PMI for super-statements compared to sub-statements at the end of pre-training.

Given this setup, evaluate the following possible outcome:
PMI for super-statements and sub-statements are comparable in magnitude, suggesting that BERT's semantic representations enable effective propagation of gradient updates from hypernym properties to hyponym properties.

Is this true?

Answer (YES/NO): NO